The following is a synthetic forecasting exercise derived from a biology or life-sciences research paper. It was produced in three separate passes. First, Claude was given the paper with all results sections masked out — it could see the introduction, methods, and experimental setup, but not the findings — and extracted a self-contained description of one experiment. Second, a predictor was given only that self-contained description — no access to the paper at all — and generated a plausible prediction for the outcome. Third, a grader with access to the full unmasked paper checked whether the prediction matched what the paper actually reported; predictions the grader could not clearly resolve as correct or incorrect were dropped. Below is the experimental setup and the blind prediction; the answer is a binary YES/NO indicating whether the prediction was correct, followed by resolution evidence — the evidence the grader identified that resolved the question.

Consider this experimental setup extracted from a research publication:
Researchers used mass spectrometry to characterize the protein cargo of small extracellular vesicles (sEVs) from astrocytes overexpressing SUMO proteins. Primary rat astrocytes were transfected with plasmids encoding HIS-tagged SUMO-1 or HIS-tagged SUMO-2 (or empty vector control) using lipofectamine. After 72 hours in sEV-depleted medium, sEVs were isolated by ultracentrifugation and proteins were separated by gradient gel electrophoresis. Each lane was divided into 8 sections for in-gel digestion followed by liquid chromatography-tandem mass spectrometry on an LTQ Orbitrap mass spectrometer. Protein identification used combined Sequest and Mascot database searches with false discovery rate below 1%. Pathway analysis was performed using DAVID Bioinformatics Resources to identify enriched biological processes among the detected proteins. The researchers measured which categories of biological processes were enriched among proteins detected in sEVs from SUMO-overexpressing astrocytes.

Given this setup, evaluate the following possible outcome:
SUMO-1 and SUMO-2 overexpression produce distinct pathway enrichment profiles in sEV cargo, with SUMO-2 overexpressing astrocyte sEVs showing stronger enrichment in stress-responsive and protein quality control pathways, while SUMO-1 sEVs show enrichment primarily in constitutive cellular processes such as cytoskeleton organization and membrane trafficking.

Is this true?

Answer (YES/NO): NO